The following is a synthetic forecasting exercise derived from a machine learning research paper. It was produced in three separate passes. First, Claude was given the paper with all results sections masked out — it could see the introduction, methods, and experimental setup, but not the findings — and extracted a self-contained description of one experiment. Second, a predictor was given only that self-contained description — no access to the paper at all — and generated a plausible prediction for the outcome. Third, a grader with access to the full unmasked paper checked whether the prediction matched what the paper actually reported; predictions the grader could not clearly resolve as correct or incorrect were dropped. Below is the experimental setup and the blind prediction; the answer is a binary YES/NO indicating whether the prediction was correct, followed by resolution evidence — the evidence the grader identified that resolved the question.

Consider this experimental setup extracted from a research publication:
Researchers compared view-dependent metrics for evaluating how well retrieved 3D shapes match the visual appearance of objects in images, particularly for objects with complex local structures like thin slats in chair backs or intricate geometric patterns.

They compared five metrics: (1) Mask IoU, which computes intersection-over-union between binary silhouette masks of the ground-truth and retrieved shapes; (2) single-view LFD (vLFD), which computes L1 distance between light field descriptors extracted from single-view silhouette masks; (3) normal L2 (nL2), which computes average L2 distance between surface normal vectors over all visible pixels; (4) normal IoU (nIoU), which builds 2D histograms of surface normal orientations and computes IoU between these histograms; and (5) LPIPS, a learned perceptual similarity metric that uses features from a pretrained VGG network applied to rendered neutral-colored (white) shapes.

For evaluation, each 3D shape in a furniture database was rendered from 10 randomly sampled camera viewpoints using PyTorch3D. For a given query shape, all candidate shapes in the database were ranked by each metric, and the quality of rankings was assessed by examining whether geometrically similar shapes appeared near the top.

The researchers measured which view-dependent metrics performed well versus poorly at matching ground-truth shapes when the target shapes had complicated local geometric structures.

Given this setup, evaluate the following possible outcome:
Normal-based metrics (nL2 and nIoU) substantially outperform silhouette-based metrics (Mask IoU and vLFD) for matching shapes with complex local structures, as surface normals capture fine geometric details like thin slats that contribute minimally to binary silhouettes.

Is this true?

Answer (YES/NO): NO